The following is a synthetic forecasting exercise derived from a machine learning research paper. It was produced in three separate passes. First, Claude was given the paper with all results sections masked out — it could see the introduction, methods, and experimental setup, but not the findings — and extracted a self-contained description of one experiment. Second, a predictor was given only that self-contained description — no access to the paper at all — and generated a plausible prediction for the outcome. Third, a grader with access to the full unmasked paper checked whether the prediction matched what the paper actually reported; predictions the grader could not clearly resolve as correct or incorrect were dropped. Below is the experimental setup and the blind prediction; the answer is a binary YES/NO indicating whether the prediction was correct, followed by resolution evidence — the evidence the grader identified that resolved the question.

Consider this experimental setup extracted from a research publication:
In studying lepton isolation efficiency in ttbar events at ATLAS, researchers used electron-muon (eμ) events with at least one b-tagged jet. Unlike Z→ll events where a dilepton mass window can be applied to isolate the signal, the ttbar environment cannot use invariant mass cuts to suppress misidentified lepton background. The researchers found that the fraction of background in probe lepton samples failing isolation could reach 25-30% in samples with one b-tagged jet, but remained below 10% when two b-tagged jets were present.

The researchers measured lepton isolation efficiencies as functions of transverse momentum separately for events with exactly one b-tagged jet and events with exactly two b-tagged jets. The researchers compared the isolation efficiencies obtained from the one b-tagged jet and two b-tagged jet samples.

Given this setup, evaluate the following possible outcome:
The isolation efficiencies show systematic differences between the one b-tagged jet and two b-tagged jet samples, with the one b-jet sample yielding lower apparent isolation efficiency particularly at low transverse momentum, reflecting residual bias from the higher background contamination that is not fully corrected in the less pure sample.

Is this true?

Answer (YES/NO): NO